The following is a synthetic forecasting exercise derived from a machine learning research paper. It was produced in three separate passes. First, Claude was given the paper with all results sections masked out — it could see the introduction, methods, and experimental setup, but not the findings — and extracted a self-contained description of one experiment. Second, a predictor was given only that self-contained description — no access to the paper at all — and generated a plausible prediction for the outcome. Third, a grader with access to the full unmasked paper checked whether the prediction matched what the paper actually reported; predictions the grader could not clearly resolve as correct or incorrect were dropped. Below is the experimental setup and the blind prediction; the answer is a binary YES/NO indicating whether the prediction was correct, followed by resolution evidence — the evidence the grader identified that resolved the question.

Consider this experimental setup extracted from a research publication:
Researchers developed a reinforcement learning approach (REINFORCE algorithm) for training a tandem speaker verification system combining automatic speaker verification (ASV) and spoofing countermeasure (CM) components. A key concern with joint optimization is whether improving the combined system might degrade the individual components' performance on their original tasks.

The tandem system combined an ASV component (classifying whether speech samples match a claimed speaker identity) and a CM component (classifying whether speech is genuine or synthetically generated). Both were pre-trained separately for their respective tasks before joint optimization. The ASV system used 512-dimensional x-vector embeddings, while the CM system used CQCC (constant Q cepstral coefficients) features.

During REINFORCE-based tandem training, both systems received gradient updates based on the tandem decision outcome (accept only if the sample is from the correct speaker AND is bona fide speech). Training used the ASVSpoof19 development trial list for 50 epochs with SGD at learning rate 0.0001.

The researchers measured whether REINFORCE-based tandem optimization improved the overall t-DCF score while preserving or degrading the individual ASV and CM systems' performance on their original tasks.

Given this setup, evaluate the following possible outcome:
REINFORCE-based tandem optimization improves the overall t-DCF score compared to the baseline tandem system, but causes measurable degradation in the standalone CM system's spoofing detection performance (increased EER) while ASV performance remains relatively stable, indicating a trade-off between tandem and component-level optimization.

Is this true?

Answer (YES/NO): NO